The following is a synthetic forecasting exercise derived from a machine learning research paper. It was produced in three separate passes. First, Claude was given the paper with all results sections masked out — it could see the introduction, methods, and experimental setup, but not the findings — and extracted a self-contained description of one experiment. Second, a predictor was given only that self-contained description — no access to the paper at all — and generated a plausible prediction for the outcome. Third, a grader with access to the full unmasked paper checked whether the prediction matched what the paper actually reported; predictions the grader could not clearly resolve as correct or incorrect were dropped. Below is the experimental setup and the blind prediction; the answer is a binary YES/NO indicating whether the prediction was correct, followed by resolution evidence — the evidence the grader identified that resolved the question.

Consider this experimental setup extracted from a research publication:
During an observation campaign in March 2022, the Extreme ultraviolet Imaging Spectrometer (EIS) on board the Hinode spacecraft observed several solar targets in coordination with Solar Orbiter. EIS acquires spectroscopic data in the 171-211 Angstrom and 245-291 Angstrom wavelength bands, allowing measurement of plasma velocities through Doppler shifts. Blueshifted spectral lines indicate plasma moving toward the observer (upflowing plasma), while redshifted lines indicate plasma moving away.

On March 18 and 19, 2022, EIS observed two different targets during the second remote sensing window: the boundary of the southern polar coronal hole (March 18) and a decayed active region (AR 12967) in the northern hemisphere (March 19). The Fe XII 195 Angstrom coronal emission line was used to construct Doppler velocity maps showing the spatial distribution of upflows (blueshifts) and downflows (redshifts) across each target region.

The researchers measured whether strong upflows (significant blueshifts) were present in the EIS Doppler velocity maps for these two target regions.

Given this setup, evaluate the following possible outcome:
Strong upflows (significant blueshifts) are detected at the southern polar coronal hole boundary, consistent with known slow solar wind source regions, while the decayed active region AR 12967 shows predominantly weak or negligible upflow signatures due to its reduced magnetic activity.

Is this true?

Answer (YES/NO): NO